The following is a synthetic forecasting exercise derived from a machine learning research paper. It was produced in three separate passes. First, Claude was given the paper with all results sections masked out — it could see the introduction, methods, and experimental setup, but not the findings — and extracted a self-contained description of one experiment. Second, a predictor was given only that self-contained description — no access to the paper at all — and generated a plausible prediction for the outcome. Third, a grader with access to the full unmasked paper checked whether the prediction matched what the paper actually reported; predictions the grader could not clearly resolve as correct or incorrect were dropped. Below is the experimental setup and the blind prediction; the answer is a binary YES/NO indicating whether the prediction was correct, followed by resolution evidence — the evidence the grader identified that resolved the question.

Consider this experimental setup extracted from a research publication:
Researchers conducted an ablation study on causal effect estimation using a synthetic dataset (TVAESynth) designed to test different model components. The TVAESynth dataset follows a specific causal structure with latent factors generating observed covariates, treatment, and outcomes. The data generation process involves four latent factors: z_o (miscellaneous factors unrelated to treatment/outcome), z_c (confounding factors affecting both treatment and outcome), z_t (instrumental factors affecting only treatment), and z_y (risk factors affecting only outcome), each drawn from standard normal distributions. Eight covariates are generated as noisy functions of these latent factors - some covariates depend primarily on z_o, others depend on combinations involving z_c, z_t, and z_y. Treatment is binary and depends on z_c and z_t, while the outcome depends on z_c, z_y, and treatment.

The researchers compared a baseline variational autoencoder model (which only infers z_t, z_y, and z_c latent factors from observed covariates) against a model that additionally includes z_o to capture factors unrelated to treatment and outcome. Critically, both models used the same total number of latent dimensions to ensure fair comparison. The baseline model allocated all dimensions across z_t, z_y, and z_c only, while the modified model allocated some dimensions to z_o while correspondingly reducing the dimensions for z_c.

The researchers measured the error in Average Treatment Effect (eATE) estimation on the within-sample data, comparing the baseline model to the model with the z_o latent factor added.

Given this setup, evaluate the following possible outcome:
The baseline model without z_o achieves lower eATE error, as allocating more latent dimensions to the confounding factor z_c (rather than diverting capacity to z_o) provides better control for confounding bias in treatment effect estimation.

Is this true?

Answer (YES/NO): NO